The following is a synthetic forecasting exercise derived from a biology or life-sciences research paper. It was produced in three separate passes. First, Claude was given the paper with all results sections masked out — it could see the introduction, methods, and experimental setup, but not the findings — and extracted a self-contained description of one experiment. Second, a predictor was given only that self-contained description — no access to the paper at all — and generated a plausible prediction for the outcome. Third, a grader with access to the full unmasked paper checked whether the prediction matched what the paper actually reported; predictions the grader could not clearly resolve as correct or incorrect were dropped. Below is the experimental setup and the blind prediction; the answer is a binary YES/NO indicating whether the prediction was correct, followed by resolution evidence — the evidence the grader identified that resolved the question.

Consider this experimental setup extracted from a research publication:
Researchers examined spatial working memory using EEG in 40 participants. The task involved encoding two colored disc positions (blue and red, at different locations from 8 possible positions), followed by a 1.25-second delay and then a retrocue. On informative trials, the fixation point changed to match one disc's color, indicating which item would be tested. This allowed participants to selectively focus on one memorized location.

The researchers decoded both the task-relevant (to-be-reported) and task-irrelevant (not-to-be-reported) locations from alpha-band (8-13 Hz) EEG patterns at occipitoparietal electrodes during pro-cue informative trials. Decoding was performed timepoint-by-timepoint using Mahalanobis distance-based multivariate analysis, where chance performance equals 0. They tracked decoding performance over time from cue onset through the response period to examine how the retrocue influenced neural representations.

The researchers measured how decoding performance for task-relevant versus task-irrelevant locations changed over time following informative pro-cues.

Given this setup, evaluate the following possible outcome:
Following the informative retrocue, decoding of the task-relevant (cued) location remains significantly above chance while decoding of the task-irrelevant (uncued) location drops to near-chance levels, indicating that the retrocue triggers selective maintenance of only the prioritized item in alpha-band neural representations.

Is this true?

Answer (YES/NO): NO